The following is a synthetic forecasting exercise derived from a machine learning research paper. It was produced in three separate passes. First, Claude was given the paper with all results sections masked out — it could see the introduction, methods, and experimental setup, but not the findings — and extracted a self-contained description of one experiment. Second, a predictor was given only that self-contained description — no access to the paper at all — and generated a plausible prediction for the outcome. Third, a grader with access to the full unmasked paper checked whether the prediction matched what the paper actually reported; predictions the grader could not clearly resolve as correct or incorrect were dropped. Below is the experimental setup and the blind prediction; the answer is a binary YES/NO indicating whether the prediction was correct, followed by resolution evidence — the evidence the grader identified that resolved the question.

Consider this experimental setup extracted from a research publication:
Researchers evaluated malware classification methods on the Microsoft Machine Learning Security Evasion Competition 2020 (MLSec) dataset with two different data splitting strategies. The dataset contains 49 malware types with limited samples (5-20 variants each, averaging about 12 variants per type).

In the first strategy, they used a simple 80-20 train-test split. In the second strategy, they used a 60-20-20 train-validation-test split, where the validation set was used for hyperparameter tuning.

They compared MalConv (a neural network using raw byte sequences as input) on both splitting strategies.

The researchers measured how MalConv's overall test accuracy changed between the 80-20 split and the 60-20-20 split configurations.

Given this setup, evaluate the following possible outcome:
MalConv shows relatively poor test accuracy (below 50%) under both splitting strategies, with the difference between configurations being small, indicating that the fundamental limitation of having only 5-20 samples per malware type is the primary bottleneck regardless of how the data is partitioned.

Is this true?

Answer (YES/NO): NO